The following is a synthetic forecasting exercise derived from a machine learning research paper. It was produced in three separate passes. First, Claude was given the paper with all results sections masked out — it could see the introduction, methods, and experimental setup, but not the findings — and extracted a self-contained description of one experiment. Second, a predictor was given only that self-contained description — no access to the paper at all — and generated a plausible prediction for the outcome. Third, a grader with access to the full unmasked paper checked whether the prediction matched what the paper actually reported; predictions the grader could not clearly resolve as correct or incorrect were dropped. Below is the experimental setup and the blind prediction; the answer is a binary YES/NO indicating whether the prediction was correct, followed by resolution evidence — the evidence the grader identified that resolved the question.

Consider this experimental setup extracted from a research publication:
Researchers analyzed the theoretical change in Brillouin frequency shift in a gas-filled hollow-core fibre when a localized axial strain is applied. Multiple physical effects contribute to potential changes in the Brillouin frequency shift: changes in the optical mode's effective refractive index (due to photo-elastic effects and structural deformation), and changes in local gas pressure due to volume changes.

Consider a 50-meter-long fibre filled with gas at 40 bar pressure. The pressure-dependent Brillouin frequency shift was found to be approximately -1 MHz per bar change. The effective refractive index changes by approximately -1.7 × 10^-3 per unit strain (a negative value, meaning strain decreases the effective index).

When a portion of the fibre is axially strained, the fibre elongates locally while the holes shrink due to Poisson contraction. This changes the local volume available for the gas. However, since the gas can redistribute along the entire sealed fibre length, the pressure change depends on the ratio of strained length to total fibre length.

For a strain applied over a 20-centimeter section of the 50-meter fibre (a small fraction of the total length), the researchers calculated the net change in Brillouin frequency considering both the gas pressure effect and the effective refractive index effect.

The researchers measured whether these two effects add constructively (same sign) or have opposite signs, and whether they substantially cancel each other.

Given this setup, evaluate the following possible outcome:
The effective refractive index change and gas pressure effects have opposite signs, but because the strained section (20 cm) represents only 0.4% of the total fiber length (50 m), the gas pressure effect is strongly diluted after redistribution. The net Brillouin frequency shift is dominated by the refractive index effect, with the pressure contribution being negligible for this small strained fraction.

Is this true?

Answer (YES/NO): NO